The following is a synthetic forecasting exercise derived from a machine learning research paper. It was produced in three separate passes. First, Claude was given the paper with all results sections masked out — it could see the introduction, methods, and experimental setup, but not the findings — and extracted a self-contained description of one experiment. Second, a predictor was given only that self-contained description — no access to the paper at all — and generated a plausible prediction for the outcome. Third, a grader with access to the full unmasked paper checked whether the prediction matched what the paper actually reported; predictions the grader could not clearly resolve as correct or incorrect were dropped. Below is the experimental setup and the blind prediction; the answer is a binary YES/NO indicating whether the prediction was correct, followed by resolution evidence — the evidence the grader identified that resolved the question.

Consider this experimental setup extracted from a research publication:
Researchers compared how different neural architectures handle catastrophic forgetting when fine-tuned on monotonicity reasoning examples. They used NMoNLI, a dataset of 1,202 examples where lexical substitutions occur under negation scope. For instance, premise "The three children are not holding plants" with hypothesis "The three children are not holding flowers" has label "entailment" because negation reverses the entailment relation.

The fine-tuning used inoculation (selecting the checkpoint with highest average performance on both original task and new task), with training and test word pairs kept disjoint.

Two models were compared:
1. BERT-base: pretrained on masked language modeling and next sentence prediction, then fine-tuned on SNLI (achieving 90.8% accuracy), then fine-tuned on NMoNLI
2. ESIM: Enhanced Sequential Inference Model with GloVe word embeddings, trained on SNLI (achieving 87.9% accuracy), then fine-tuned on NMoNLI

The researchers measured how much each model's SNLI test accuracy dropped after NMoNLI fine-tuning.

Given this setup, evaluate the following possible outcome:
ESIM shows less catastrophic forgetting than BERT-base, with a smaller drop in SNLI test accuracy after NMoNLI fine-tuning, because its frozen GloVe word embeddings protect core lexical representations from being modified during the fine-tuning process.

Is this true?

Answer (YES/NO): NO